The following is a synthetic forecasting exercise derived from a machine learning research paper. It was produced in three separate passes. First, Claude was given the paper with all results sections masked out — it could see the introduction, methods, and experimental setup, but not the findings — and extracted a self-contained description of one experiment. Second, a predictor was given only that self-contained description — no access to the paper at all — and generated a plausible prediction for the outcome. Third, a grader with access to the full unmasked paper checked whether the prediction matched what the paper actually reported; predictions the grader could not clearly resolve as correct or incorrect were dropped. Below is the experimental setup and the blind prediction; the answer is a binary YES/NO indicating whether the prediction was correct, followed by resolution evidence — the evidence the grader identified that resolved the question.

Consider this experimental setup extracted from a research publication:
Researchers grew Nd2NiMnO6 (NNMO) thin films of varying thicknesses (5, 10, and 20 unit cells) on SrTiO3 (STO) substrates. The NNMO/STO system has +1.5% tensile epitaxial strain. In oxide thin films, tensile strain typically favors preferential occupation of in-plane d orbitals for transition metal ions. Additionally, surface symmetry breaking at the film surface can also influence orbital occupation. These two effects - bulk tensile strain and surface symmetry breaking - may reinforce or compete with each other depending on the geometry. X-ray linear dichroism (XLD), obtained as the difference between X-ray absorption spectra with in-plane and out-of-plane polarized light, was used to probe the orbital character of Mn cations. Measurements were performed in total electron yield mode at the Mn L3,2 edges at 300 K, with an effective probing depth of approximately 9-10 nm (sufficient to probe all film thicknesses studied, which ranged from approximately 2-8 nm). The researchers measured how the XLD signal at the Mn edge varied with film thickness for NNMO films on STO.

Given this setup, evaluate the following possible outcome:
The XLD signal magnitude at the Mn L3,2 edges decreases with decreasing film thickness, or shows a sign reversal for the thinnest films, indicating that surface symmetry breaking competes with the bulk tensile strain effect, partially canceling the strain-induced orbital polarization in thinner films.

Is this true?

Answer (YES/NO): YES